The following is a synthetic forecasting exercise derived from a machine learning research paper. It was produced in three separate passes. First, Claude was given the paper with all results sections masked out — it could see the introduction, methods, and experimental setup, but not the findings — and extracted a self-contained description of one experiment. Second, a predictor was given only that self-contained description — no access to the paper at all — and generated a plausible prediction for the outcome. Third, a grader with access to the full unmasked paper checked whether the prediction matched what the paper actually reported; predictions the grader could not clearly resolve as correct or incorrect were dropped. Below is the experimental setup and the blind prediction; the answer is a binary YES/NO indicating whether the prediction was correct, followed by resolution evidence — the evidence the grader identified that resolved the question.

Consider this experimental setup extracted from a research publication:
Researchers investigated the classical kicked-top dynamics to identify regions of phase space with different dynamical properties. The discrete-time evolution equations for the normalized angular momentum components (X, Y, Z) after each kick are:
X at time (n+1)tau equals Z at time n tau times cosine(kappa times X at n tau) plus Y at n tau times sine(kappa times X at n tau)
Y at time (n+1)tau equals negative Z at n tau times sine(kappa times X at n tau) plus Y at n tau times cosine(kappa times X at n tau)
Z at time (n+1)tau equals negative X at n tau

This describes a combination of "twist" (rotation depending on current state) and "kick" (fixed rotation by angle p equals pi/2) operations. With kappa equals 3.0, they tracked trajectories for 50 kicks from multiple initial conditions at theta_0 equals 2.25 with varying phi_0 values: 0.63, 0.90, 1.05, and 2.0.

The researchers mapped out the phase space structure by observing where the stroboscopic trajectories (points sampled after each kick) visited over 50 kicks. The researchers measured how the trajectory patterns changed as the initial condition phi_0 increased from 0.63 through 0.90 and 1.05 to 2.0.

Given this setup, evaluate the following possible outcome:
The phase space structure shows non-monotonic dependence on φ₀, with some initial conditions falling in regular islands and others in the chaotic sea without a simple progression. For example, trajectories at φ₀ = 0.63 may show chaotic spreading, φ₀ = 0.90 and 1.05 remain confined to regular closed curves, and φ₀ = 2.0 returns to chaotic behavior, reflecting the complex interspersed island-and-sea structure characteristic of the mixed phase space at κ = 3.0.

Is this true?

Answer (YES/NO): NO